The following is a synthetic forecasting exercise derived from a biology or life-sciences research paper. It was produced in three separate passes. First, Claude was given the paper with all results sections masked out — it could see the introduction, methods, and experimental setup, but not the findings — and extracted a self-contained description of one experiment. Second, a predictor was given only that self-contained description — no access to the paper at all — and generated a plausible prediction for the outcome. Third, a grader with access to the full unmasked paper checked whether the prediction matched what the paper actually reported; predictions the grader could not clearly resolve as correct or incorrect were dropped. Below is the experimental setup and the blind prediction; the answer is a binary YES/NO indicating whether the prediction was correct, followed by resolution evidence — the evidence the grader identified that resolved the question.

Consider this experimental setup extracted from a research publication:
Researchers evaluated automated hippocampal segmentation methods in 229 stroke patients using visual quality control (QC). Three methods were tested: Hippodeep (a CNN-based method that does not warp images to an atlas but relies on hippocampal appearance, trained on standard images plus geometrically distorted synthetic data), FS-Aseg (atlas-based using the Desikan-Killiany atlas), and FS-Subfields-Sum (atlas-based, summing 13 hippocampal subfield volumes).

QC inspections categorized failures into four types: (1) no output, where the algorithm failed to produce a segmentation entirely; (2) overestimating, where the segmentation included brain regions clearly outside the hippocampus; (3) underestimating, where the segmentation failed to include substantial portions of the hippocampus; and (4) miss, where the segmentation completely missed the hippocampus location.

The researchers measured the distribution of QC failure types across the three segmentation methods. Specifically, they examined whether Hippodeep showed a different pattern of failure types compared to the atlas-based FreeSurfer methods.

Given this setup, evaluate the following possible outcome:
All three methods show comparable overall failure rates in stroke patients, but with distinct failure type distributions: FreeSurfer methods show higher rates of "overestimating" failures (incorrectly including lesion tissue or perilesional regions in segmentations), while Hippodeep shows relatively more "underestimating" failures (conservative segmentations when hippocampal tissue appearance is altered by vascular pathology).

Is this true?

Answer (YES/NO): NO